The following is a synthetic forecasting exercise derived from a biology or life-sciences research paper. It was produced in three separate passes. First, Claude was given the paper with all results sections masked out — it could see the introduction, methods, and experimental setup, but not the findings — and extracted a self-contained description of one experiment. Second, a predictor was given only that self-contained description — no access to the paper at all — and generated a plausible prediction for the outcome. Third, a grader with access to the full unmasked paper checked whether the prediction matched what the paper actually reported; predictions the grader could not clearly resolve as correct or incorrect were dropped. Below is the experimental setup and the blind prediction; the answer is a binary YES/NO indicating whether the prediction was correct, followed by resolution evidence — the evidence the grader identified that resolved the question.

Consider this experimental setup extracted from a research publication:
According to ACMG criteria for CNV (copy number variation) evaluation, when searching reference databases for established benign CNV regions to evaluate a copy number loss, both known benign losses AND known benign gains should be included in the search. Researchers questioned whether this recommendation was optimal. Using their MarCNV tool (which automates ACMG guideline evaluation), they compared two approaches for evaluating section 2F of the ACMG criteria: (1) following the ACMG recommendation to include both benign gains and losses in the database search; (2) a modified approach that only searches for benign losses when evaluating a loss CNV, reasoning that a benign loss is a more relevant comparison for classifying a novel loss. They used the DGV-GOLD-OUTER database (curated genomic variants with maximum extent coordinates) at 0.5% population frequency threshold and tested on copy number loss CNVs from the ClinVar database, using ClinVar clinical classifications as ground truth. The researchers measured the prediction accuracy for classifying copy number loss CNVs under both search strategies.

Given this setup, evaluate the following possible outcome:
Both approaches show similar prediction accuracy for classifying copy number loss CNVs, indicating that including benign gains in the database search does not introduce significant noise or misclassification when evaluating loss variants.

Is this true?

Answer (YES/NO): YES